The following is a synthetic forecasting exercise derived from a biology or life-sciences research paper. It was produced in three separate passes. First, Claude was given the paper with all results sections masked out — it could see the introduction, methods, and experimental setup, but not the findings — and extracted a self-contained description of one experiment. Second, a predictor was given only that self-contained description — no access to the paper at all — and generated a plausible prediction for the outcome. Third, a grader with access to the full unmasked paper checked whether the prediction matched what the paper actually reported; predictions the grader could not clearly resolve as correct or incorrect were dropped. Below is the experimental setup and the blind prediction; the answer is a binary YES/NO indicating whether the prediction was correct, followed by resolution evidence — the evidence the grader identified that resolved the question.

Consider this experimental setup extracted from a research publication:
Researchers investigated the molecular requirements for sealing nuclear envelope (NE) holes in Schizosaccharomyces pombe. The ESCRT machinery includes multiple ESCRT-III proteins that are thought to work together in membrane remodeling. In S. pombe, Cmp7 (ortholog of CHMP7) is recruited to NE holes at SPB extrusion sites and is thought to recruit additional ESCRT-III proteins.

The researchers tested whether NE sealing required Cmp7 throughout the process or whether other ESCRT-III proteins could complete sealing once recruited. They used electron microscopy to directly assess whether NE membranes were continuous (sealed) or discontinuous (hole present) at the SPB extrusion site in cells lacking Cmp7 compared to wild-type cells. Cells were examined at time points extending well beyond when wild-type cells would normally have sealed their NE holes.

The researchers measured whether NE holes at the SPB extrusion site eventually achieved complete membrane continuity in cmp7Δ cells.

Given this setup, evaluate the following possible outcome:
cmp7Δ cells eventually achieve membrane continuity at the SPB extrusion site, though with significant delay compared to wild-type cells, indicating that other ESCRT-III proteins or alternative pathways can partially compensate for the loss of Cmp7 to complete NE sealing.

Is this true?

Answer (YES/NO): NO